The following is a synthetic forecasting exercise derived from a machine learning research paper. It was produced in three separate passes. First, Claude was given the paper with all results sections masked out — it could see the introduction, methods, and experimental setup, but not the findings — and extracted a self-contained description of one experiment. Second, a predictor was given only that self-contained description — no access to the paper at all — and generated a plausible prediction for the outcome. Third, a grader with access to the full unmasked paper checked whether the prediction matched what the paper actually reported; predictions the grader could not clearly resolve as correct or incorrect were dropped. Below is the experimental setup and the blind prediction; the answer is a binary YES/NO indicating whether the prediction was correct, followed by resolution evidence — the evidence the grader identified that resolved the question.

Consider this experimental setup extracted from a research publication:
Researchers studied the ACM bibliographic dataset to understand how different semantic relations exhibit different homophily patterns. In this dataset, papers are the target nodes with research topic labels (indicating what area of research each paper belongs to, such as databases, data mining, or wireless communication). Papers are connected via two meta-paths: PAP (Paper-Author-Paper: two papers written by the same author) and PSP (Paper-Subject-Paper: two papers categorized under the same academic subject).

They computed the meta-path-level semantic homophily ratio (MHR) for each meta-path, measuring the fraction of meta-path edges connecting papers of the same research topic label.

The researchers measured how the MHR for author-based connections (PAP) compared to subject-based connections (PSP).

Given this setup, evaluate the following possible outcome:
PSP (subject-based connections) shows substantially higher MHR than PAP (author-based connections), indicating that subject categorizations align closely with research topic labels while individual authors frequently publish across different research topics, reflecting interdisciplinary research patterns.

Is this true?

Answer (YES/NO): NO